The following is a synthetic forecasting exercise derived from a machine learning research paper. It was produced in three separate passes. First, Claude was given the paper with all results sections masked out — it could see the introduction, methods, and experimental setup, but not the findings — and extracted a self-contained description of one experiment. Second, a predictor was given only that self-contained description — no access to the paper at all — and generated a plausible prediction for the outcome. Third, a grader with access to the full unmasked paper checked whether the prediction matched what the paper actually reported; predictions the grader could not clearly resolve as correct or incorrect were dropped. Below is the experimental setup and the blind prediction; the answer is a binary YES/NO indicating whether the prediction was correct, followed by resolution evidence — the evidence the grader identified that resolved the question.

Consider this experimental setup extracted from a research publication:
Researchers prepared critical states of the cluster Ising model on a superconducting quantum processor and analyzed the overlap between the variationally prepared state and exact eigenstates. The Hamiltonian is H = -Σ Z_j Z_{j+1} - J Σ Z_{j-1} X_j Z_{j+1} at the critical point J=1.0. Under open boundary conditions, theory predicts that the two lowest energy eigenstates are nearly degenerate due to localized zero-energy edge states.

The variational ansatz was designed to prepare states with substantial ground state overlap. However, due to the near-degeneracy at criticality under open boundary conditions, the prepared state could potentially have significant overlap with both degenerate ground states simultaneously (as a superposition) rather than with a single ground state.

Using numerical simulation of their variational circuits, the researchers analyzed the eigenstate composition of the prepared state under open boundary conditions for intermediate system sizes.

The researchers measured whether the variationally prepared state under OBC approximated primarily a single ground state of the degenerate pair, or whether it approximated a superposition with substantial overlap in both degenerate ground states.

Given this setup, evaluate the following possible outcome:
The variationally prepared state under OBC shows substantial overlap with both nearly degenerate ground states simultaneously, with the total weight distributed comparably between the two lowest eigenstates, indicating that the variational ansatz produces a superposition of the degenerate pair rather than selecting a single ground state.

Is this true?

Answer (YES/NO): NO